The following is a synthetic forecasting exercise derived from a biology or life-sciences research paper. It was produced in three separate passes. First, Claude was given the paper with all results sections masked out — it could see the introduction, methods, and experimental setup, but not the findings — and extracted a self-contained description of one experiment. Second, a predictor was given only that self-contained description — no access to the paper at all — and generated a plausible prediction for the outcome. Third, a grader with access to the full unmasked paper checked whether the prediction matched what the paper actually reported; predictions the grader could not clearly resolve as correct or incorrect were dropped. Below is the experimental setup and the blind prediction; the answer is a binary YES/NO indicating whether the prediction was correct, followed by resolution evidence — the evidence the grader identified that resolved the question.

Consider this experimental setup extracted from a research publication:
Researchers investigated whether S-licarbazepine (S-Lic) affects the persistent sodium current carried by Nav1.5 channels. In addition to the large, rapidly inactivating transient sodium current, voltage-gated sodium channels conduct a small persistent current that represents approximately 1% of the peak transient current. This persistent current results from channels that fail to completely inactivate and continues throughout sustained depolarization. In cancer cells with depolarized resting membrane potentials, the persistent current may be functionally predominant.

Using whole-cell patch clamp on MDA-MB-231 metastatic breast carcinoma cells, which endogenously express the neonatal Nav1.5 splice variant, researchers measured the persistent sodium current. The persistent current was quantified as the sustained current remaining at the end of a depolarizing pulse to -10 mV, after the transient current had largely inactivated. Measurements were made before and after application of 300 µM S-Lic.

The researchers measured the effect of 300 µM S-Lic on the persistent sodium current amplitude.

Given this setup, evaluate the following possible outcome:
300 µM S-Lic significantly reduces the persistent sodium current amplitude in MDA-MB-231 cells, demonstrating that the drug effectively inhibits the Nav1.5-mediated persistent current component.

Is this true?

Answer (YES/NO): YES